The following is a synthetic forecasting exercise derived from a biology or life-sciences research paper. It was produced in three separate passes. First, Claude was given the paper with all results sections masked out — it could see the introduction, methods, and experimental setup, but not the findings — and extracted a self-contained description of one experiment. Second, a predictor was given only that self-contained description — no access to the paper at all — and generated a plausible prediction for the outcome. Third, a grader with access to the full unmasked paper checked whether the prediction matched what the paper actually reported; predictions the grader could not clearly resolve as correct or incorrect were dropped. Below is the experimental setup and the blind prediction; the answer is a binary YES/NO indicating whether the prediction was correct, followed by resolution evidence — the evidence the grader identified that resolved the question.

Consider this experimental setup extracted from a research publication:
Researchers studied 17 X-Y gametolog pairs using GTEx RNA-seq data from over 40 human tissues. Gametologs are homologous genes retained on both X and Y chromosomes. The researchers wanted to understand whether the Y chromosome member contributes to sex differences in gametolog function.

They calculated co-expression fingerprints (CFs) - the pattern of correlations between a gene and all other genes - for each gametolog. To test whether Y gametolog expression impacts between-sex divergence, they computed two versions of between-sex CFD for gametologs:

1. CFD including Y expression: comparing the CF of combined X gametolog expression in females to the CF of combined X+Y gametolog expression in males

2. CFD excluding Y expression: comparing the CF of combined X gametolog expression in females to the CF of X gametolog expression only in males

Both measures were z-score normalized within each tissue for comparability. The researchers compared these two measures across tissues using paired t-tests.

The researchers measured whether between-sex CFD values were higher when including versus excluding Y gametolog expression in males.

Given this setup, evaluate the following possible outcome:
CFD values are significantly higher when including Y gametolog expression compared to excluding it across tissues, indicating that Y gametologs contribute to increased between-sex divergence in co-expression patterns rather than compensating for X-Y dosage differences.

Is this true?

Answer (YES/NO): YES